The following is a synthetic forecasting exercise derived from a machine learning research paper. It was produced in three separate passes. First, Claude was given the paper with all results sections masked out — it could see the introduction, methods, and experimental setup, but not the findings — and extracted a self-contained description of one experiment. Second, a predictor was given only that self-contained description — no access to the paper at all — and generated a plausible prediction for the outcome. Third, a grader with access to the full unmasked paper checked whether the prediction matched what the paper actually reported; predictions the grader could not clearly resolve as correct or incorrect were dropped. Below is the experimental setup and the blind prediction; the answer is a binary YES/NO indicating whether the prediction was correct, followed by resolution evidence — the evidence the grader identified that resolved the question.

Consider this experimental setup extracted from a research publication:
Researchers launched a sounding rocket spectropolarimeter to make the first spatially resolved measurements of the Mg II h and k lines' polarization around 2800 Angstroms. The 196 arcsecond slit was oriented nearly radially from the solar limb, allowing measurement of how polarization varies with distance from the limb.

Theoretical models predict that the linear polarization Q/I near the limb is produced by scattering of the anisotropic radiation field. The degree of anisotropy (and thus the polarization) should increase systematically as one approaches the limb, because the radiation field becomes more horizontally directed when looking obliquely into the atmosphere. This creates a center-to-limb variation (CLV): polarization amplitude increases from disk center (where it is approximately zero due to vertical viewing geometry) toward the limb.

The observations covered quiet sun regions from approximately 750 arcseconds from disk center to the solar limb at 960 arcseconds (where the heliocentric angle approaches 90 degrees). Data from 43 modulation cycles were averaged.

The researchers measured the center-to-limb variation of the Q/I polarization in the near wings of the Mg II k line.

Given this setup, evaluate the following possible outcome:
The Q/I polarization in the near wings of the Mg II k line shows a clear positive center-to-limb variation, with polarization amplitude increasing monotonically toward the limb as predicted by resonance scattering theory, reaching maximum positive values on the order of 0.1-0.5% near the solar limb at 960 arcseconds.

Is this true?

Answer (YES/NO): NO